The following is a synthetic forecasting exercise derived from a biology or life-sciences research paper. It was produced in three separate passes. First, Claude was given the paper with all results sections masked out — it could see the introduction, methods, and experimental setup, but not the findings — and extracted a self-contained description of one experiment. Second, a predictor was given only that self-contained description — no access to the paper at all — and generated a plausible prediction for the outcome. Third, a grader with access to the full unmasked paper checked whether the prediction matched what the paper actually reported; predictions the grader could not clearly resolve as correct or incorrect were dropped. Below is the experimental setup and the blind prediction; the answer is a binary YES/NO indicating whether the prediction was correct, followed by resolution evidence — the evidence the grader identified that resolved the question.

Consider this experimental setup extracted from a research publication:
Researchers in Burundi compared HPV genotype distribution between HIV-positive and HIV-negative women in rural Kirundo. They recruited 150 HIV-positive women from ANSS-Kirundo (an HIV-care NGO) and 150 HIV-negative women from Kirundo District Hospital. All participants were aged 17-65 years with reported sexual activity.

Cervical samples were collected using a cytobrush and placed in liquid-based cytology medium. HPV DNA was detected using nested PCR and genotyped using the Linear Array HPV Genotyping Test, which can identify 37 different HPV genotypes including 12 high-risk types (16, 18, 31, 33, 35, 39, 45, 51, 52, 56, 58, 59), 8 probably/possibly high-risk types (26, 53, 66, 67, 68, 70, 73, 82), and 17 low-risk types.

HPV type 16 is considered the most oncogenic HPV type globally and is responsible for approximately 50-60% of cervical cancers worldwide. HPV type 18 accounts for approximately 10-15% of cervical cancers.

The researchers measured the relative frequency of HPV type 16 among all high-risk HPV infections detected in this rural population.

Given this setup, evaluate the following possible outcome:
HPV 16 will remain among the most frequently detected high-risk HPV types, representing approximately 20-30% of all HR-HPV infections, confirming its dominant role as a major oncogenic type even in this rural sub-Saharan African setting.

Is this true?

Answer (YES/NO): NO